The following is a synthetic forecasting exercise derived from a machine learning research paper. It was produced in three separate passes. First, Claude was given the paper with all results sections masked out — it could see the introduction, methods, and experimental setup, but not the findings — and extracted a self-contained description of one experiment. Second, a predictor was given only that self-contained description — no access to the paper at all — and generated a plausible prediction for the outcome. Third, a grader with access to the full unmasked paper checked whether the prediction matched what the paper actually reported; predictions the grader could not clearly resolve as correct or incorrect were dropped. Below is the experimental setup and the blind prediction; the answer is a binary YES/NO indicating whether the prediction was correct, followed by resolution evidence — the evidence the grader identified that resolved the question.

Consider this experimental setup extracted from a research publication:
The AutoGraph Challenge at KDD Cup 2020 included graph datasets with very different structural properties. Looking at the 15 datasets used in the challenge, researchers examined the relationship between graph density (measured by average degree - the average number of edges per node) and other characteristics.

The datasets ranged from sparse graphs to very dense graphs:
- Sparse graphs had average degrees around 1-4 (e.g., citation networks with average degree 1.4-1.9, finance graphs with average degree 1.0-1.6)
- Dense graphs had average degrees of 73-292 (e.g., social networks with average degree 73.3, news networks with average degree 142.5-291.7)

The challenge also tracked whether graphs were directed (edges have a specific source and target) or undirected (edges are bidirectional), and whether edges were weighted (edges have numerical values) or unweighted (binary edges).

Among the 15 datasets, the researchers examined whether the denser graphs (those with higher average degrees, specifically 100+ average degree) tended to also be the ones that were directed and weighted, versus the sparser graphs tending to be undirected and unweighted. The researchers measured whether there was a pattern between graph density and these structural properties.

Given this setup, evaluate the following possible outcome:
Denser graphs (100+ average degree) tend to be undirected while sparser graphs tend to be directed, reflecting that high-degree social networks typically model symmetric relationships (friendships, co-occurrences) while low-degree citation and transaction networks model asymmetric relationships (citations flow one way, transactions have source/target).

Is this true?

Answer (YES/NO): NO